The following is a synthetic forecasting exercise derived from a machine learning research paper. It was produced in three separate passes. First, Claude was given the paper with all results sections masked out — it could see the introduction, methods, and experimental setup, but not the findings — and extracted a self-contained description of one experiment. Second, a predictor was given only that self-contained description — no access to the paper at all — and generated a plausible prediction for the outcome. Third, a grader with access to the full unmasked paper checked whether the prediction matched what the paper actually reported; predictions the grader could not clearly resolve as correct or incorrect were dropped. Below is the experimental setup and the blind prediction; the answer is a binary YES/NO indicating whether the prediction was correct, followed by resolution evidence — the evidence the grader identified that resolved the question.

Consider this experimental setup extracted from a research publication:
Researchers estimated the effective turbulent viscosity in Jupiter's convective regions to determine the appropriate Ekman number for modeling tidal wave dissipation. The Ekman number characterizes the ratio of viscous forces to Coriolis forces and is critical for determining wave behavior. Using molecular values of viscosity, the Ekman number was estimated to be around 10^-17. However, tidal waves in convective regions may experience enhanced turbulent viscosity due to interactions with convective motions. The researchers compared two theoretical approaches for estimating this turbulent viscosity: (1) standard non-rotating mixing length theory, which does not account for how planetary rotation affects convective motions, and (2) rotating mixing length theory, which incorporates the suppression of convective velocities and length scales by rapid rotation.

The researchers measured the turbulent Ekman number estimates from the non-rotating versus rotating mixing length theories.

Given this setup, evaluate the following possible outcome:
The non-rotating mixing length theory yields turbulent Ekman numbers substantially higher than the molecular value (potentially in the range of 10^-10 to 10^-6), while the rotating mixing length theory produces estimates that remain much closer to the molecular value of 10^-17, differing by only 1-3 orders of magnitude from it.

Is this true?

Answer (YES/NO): YES